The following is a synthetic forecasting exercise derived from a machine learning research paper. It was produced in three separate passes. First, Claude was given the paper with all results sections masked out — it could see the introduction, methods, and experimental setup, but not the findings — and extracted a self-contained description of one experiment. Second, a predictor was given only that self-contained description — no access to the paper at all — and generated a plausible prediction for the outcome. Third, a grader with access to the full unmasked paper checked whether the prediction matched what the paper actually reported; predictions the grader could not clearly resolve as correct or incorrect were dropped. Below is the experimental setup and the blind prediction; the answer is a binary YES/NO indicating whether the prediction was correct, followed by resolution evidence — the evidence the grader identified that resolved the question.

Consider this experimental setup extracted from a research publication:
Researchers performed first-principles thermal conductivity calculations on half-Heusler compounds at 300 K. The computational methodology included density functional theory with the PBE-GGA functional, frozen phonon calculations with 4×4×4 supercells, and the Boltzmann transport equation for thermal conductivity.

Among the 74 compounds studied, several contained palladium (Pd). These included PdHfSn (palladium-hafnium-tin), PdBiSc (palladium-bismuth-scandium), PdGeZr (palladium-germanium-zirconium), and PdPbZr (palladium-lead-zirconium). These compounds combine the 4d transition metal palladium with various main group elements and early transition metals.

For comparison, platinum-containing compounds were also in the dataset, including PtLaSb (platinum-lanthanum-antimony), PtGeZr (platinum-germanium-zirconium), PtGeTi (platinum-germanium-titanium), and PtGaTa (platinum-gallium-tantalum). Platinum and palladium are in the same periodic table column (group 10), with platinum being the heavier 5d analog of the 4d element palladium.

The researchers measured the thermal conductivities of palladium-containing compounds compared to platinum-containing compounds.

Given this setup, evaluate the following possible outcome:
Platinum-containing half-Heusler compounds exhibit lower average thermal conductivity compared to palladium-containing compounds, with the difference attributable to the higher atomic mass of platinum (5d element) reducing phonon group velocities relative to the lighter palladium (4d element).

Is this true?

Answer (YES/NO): NO